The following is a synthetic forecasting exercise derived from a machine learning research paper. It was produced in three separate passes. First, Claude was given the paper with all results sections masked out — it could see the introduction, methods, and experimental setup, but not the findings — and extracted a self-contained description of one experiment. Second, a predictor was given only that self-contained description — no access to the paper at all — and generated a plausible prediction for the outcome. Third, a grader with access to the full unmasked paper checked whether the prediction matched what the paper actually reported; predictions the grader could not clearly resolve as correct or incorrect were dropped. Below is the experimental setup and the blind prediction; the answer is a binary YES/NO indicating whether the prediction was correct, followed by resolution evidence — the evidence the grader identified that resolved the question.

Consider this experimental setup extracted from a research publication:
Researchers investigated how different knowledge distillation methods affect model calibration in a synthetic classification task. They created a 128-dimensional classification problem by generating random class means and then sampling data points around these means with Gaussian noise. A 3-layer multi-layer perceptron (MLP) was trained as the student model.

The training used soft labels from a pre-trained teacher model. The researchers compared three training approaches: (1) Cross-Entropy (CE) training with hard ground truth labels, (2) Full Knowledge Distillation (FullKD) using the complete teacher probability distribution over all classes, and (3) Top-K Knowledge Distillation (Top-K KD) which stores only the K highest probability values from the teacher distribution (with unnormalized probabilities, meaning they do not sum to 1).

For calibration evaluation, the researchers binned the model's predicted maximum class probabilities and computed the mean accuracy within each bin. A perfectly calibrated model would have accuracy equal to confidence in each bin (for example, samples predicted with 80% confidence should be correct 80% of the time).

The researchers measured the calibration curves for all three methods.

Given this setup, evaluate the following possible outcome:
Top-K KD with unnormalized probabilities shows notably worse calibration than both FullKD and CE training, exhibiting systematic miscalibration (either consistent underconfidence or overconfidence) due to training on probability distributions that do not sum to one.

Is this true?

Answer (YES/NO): YES